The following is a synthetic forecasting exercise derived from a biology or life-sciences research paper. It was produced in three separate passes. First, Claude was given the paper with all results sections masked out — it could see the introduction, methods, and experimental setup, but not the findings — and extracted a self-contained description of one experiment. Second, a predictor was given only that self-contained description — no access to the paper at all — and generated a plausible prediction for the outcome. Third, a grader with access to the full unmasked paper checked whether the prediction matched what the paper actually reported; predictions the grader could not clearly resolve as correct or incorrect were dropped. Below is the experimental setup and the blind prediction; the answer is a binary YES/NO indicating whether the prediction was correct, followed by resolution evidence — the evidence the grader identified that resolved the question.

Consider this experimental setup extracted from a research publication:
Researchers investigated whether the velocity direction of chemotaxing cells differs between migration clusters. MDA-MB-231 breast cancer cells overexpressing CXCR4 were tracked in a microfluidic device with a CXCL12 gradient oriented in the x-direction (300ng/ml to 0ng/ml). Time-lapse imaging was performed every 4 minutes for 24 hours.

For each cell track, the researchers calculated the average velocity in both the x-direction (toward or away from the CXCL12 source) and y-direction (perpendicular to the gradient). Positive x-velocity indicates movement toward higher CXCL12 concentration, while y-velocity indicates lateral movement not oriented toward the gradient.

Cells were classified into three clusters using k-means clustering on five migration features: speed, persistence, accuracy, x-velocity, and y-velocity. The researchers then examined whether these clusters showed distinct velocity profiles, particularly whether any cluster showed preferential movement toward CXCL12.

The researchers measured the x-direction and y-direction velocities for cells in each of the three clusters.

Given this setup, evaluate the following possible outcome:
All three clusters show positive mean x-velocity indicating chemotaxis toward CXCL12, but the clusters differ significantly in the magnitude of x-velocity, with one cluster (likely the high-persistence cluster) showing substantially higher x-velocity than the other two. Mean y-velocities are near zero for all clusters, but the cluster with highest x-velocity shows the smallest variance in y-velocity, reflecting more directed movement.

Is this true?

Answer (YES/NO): NO